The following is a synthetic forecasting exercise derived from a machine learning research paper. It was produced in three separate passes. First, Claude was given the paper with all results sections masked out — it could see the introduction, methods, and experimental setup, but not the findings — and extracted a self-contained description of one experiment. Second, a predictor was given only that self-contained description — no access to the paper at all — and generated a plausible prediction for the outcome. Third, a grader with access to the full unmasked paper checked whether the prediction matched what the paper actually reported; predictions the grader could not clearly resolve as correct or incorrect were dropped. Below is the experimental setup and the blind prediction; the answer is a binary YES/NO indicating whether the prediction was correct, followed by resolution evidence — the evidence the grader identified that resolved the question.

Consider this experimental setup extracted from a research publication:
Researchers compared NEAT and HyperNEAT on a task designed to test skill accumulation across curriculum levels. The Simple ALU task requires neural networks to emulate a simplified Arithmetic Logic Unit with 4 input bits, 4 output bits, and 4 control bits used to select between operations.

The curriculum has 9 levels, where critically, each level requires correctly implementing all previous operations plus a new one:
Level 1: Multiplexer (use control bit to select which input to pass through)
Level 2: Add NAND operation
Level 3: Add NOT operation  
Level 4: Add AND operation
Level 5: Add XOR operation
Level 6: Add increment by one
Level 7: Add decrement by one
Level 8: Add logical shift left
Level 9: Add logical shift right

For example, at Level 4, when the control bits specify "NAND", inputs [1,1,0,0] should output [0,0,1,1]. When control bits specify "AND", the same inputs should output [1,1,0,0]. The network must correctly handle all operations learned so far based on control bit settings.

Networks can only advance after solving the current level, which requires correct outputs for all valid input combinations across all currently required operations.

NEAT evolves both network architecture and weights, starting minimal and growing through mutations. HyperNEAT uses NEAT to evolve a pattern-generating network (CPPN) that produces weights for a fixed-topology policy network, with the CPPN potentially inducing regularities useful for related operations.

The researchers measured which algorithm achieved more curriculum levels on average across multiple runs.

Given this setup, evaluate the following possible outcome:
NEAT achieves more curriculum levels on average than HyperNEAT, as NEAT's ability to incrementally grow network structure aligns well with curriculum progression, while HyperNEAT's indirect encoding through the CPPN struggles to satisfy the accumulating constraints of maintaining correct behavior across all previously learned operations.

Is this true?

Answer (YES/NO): YES